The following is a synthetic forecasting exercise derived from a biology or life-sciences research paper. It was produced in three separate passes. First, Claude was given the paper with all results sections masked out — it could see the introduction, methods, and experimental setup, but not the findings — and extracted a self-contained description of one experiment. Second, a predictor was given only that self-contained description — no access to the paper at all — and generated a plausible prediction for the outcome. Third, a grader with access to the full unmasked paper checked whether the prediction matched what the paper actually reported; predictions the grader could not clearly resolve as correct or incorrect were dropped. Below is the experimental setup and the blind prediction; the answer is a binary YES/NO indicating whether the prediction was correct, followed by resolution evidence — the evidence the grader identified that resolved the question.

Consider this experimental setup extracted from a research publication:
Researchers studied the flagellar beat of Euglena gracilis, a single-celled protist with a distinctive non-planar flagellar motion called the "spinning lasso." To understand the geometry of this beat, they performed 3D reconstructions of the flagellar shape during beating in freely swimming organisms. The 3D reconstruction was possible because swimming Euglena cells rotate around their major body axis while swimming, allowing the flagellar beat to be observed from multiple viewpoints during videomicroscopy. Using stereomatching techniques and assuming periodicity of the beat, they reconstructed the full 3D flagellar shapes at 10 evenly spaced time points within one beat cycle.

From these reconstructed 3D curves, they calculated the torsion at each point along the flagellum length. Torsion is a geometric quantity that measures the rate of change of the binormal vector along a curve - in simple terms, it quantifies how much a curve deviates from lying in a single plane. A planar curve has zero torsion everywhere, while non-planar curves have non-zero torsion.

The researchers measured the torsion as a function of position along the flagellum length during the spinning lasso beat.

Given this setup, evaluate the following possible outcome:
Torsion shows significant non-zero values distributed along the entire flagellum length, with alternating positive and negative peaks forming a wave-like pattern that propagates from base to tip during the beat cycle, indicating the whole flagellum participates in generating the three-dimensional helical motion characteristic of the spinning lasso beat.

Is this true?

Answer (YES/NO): YES